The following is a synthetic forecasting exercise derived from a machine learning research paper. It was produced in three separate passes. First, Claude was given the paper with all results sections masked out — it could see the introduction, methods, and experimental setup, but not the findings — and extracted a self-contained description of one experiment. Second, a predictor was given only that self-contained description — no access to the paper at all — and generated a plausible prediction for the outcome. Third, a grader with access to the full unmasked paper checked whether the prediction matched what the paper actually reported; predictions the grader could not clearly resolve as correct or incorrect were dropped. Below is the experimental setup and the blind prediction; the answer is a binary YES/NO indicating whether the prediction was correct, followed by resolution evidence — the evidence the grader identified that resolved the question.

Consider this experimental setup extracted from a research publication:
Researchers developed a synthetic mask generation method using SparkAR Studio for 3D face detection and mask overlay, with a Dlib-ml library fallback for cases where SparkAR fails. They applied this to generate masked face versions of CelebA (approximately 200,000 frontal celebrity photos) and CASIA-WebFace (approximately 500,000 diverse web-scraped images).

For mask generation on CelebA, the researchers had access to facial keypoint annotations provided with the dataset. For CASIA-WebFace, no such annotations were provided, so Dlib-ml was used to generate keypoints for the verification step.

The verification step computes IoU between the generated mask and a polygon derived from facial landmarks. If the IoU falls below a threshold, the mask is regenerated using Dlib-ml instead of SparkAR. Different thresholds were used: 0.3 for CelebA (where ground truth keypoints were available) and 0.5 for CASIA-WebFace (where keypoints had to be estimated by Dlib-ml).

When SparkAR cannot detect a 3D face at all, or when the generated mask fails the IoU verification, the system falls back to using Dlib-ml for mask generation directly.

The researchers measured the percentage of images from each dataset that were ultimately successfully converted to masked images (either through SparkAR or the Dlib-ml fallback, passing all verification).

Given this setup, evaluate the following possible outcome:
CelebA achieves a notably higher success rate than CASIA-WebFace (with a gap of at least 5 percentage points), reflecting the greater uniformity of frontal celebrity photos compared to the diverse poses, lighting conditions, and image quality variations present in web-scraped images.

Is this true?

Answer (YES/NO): YES